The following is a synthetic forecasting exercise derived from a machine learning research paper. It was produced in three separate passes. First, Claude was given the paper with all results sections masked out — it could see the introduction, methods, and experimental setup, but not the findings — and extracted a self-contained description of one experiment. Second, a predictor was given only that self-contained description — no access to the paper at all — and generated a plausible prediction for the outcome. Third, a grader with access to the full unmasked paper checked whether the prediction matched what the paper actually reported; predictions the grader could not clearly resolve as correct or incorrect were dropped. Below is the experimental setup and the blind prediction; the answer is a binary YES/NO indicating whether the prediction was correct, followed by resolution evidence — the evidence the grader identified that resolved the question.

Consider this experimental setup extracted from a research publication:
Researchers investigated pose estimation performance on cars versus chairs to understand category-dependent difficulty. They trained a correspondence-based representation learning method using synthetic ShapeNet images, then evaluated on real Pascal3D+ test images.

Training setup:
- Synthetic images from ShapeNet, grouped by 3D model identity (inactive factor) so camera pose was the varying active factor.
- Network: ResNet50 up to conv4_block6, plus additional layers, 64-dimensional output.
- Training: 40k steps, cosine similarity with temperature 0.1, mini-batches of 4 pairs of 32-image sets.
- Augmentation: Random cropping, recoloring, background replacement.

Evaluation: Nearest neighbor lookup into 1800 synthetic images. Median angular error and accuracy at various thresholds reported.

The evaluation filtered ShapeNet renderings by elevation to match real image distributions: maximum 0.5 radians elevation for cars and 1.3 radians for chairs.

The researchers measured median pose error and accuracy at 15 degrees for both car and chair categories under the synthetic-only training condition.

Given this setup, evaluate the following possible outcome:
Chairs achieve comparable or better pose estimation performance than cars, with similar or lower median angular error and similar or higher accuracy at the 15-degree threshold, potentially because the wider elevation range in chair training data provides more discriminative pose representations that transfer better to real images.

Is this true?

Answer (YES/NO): NO